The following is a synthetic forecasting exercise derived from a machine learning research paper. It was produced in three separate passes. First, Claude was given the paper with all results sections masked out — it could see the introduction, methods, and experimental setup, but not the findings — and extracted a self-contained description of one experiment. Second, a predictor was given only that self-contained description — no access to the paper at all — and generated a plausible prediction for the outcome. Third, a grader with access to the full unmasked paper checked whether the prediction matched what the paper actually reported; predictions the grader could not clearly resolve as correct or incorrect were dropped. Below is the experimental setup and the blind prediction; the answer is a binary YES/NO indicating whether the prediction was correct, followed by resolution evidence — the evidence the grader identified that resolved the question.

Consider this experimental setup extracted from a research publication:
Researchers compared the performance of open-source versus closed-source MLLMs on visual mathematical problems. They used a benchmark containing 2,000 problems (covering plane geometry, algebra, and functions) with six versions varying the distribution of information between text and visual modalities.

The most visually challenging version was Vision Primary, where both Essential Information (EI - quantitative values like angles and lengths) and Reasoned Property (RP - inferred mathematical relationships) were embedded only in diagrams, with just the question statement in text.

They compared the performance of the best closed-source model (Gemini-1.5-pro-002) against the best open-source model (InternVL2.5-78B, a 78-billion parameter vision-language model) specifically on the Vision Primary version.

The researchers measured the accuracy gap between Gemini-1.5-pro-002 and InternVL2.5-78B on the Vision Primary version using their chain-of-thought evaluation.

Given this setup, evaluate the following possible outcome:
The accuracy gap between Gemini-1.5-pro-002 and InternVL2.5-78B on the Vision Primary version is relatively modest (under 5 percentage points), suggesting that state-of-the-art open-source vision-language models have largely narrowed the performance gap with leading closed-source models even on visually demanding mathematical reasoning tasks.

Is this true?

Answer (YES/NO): NO